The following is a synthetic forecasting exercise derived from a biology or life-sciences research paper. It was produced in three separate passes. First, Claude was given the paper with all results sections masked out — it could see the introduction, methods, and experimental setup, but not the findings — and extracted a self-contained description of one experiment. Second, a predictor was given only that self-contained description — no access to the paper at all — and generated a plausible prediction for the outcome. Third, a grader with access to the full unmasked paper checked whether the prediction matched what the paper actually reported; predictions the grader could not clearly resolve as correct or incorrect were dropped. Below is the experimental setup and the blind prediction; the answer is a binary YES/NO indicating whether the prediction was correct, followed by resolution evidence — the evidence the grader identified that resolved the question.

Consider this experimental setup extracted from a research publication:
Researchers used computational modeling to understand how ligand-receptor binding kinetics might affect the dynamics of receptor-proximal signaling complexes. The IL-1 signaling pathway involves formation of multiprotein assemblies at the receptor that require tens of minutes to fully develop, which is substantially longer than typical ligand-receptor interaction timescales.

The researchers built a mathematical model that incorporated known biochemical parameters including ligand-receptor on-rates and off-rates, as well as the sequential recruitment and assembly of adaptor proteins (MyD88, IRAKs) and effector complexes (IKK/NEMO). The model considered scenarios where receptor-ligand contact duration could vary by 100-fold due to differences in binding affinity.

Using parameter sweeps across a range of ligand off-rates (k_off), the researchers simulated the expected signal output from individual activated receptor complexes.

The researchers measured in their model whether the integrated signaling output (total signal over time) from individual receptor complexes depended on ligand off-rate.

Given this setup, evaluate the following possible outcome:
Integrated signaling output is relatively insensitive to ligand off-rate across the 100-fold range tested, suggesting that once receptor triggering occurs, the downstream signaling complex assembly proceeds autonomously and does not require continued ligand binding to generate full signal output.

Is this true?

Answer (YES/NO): NO